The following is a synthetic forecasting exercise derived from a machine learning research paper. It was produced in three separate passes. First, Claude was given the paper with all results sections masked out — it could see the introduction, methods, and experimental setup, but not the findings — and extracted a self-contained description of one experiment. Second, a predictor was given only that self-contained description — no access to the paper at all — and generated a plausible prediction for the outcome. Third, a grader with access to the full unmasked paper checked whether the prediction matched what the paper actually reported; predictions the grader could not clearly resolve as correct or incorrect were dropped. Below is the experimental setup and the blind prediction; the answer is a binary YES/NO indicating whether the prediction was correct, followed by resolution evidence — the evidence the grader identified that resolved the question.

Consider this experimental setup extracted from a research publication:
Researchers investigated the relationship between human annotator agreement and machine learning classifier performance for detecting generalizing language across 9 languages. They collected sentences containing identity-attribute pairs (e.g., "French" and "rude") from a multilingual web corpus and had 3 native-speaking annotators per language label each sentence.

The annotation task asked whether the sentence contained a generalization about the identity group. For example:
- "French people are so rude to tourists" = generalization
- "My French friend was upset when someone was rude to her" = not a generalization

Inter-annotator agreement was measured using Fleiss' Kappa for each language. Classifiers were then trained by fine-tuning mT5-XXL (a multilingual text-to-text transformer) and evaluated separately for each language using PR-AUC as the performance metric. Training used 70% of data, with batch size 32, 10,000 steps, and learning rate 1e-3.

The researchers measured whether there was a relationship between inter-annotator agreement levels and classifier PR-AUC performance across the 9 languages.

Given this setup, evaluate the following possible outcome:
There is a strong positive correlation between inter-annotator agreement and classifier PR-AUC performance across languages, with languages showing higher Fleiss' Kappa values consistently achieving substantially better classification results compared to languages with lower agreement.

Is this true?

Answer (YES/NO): NO